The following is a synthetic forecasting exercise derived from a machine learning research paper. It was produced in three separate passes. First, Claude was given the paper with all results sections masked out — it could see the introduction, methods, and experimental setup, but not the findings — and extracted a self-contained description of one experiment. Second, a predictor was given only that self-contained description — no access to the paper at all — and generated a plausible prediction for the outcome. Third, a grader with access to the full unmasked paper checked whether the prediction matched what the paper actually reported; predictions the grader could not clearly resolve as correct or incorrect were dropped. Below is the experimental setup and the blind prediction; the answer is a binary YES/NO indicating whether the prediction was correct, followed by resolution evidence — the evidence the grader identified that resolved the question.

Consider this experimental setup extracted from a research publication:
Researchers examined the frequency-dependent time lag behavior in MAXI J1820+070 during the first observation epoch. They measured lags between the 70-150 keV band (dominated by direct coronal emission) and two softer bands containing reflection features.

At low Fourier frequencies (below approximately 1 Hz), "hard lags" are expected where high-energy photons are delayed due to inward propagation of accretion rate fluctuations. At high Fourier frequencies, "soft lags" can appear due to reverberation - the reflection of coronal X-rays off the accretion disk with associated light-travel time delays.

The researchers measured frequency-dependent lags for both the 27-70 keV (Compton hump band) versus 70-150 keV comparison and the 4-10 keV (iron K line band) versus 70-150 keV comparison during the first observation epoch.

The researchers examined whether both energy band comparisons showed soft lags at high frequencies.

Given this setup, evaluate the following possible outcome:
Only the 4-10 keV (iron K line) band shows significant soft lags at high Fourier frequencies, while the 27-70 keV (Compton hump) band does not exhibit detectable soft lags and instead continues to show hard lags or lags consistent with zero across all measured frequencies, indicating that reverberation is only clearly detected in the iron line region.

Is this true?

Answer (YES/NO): NO